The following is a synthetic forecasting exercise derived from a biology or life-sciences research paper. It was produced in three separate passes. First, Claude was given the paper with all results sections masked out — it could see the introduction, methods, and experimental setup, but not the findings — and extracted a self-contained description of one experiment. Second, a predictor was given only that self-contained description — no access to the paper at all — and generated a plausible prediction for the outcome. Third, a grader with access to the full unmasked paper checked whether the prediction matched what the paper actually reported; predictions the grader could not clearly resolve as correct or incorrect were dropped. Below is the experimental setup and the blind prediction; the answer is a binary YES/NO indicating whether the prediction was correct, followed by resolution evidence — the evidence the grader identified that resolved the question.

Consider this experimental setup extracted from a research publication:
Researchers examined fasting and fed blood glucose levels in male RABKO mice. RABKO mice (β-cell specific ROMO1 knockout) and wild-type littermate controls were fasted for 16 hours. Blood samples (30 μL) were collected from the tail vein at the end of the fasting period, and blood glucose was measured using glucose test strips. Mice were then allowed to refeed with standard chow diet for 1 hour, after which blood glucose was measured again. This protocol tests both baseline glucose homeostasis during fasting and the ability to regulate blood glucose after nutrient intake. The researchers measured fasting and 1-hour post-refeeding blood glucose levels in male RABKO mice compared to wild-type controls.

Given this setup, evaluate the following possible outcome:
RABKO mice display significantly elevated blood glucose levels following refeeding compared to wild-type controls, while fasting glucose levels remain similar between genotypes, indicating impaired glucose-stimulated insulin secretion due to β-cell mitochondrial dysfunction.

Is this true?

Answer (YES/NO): YES